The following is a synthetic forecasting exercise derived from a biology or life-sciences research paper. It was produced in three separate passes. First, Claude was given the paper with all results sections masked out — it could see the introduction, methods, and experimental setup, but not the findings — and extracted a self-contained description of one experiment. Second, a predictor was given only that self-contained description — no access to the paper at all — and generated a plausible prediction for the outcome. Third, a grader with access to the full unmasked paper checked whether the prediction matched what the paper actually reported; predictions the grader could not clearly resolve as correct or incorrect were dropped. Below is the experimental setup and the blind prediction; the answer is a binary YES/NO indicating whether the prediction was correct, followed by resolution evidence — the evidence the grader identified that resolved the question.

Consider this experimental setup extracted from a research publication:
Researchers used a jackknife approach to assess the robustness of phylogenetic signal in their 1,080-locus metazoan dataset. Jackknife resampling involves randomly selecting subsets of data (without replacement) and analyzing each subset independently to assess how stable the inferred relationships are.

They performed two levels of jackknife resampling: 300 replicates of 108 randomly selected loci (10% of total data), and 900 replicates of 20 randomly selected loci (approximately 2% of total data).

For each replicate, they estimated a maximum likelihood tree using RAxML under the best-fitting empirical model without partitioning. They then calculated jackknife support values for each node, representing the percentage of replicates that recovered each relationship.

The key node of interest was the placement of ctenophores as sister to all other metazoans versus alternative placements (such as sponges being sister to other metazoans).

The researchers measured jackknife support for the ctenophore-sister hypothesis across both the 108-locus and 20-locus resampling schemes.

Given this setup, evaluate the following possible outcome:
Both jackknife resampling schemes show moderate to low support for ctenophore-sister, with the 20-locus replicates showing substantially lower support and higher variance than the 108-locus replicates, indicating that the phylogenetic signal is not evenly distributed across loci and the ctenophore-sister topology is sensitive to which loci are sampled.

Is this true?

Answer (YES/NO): NO